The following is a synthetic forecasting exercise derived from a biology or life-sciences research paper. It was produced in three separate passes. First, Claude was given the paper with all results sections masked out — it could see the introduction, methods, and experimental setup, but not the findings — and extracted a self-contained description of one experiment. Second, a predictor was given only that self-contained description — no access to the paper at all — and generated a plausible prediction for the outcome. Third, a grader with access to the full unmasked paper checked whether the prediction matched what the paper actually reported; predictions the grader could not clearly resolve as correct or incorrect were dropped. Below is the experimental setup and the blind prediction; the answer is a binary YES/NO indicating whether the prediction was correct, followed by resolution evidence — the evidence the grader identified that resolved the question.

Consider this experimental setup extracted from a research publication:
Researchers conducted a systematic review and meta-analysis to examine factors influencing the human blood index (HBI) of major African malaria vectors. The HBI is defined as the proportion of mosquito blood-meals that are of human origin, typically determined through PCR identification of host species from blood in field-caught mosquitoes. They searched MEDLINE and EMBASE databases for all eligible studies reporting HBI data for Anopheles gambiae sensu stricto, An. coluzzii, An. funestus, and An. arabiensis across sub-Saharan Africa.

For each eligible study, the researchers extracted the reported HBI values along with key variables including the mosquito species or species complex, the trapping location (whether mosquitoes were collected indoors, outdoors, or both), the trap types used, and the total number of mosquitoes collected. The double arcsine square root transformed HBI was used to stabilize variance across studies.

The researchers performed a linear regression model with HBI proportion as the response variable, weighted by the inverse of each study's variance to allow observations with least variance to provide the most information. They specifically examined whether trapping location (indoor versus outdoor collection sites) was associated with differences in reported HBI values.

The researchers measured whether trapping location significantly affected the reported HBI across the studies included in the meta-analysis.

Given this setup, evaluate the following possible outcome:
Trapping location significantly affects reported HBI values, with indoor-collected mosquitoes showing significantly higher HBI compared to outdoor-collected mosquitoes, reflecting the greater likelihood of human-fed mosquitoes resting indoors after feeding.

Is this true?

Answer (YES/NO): YES